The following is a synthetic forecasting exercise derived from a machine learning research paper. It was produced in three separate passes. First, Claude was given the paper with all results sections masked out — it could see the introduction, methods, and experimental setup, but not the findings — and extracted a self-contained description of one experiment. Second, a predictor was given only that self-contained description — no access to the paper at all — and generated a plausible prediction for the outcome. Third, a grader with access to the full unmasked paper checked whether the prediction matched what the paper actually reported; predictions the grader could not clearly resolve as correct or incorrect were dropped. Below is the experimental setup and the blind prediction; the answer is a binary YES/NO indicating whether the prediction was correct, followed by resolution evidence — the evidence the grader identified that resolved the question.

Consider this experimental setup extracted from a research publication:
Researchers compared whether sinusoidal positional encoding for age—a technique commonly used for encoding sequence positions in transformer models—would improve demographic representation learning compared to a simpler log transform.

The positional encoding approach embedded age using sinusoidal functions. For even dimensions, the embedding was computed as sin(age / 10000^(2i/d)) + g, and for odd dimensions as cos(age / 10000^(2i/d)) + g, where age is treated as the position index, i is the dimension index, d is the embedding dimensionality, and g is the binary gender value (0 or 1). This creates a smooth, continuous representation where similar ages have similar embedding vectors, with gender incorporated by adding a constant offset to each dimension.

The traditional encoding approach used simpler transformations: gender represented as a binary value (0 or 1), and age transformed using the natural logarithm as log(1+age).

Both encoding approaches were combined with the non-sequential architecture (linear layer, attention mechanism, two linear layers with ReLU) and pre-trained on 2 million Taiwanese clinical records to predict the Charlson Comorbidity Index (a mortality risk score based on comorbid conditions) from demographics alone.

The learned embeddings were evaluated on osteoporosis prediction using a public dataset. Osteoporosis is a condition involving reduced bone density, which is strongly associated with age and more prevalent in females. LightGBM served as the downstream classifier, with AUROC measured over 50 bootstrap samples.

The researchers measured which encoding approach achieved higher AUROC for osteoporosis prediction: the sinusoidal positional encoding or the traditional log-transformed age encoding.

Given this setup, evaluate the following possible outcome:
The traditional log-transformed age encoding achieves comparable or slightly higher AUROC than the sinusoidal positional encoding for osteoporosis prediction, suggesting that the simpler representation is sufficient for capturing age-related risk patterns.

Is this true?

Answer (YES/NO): YES